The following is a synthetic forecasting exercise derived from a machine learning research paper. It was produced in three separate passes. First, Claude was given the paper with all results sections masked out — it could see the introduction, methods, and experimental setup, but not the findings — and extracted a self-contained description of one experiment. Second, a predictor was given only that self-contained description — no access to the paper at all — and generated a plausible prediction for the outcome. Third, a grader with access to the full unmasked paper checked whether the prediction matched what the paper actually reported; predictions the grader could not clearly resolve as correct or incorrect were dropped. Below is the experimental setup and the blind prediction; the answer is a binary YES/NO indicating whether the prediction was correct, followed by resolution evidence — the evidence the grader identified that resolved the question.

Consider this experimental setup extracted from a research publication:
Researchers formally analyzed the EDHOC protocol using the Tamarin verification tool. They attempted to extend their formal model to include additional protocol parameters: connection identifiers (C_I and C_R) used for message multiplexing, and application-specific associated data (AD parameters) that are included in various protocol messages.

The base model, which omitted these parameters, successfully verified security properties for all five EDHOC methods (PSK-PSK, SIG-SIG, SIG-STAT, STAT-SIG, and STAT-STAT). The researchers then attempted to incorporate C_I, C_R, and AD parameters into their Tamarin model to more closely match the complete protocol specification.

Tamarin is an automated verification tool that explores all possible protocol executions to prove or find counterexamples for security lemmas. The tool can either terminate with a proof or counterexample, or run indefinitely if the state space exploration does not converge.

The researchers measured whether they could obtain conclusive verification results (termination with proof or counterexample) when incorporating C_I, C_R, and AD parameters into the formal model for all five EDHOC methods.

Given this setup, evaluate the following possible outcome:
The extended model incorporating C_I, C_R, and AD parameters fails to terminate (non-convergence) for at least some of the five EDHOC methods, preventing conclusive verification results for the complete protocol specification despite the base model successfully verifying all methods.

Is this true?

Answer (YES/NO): YES